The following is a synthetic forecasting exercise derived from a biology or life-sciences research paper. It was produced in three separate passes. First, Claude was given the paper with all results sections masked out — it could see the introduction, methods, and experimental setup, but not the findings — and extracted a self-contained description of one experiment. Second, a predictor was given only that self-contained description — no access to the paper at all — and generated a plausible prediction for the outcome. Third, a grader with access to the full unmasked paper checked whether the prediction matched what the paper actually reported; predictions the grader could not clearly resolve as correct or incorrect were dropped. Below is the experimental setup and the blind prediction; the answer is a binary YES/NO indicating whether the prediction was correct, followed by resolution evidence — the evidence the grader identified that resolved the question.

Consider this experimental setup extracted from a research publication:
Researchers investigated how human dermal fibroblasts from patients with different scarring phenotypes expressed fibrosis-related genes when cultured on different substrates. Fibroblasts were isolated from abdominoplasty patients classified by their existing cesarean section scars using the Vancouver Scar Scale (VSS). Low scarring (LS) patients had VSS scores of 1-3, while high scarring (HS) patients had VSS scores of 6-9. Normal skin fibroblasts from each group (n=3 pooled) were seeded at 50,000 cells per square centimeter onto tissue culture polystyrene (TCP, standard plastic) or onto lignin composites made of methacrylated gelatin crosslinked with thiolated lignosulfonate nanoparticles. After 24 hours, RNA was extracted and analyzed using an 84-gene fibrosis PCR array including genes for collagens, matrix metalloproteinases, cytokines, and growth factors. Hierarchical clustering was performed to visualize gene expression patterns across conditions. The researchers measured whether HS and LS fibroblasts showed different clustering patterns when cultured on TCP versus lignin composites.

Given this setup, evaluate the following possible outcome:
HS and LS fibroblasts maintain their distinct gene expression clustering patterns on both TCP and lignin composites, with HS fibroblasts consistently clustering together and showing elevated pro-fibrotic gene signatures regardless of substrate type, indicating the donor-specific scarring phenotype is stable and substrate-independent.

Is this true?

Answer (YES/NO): NO